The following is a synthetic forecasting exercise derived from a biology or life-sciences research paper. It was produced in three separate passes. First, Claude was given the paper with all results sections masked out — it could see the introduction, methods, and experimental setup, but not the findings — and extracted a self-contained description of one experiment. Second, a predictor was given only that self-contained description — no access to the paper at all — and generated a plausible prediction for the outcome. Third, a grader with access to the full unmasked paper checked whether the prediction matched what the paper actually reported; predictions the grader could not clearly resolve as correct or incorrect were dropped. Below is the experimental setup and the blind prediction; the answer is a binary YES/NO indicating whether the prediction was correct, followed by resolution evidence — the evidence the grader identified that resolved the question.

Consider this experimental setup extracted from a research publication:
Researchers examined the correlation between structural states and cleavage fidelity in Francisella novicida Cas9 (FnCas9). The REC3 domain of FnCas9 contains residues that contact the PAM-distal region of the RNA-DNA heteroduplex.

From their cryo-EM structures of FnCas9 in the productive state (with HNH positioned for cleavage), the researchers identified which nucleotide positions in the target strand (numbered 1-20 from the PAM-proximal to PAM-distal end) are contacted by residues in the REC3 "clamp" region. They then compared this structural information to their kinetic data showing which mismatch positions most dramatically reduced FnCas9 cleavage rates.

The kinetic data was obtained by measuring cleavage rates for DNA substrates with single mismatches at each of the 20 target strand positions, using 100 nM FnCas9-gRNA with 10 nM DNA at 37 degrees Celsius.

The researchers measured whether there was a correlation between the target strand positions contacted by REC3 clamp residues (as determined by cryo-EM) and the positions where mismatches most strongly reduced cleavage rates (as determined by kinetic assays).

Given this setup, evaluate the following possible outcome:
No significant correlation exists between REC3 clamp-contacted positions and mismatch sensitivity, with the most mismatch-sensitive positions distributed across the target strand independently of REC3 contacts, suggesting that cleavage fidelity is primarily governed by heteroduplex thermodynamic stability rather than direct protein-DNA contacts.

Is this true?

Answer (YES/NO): NO